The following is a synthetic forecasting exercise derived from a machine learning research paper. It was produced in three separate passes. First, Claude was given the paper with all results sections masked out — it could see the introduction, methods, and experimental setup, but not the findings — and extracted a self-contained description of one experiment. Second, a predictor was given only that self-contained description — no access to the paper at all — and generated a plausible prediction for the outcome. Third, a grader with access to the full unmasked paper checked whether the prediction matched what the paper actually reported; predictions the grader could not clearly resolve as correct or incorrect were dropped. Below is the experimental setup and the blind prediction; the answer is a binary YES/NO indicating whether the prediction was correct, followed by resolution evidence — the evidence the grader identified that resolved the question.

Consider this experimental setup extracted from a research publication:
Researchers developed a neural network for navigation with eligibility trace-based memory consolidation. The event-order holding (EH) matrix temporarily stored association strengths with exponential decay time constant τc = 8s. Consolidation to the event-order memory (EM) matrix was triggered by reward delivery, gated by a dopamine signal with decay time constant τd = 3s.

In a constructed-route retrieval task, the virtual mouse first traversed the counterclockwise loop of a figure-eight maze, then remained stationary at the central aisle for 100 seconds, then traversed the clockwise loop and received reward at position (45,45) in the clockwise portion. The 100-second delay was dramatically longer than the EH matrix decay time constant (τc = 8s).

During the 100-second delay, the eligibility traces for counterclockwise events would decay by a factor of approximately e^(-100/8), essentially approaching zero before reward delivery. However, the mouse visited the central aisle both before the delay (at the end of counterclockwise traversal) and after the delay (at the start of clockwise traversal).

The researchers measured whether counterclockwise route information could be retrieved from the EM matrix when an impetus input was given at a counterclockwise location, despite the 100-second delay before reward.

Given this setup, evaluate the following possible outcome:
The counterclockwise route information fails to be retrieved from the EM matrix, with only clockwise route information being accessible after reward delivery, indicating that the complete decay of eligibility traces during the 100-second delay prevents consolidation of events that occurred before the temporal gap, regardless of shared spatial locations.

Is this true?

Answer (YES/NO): NO